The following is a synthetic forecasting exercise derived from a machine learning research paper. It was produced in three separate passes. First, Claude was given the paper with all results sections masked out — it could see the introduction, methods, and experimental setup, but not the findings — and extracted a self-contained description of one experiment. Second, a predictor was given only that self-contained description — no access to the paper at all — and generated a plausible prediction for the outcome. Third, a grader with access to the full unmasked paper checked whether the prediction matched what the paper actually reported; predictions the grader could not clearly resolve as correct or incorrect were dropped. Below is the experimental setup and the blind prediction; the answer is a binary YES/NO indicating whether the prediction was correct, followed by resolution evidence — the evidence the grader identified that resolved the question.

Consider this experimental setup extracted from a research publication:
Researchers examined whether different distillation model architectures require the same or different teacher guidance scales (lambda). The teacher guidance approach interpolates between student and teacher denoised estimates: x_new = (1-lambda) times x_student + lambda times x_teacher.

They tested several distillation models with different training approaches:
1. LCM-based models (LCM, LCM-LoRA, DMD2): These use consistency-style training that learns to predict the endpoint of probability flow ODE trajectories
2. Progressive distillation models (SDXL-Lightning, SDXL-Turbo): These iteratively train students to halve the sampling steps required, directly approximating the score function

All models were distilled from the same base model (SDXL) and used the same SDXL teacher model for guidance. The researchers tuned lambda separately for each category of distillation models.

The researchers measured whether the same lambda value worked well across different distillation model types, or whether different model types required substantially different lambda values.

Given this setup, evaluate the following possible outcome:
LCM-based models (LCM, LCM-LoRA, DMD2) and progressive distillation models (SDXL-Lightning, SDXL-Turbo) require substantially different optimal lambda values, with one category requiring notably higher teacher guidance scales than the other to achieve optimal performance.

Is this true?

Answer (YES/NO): YES